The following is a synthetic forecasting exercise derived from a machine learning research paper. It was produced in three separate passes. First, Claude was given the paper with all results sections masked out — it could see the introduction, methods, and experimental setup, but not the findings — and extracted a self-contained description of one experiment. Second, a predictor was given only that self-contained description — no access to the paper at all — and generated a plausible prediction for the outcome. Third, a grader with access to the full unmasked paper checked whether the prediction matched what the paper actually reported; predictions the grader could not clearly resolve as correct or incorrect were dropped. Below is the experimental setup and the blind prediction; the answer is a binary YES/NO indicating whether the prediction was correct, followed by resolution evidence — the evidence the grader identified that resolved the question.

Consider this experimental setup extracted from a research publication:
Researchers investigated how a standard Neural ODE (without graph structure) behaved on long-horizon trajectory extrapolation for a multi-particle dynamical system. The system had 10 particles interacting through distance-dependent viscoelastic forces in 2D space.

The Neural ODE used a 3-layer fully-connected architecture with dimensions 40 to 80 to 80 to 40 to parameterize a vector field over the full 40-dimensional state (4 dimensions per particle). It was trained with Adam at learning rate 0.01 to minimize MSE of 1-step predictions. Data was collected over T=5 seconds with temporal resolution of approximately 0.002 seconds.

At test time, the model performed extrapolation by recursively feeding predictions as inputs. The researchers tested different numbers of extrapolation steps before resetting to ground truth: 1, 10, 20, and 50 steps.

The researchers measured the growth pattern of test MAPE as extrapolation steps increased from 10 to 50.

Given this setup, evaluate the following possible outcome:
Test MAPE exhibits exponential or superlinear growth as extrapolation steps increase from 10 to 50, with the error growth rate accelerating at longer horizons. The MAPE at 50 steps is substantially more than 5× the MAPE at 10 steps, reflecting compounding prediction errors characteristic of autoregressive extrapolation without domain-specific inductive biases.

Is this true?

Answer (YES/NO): NO